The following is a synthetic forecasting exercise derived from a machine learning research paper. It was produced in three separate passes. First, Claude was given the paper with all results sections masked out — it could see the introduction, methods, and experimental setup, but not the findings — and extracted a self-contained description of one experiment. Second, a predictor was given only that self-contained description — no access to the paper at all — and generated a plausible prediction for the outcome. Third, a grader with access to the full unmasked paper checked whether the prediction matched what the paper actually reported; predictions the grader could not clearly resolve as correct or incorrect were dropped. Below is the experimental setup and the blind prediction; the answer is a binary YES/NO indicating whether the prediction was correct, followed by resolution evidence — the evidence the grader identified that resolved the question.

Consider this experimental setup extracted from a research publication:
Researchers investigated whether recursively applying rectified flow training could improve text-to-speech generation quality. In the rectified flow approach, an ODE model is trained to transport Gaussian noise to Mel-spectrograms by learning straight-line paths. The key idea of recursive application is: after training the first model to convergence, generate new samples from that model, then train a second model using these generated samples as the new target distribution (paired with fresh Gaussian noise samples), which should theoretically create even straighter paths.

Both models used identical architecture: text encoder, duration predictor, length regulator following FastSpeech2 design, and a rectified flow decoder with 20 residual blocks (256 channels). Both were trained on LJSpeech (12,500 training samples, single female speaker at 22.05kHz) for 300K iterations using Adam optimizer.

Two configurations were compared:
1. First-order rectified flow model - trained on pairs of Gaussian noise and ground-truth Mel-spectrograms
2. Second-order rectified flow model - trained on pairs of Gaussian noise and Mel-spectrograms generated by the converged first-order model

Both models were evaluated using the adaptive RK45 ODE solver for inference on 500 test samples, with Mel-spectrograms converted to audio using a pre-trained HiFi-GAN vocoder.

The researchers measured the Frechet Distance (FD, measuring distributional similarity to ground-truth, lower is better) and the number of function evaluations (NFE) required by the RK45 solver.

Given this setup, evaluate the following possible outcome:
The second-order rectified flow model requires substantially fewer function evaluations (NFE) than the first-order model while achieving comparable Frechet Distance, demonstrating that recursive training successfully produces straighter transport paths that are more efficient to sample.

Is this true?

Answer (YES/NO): NO